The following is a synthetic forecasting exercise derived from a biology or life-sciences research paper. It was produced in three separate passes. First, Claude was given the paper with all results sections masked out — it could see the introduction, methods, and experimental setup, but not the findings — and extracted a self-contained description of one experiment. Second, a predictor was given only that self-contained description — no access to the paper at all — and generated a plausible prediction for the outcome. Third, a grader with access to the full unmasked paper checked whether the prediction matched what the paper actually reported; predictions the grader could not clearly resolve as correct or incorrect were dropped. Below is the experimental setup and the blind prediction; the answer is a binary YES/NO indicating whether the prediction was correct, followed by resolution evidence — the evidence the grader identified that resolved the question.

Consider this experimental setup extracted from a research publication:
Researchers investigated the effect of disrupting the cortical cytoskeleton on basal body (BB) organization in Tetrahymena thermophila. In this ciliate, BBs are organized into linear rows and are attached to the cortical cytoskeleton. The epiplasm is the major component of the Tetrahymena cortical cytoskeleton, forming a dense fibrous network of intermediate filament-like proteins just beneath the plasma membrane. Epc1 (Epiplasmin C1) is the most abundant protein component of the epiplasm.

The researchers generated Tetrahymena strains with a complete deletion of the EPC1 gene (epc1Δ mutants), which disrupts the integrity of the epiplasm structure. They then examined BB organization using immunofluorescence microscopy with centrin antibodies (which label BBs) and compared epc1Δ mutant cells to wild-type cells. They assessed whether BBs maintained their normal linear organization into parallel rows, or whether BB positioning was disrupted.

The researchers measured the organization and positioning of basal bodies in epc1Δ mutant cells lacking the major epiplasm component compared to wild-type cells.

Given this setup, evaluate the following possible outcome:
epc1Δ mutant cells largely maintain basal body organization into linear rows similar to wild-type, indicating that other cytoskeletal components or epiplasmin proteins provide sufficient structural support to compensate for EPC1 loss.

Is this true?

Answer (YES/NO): NO